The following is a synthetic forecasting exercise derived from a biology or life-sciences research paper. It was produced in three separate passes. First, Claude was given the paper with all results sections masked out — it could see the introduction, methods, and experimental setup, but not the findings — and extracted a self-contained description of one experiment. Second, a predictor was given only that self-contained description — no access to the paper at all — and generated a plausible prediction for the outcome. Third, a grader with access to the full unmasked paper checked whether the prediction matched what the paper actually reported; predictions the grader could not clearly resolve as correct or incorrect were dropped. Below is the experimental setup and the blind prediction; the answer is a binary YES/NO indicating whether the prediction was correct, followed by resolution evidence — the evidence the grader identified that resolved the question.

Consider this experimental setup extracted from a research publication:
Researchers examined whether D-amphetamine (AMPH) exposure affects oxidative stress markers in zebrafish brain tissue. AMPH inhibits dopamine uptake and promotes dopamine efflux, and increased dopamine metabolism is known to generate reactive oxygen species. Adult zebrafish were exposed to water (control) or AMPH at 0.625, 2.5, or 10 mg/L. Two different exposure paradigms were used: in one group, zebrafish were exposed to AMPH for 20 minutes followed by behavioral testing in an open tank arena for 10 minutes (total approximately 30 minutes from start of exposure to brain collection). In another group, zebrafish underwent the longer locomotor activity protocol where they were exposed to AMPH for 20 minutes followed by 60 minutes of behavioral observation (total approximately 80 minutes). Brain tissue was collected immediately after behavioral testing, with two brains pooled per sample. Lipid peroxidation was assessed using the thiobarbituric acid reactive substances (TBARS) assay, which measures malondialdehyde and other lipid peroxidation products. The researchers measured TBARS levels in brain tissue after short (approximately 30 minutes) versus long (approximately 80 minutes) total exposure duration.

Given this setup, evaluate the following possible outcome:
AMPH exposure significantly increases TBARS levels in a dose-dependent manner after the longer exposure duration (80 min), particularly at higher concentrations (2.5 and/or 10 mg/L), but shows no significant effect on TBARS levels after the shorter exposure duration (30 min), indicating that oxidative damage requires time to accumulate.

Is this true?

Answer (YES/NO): NO